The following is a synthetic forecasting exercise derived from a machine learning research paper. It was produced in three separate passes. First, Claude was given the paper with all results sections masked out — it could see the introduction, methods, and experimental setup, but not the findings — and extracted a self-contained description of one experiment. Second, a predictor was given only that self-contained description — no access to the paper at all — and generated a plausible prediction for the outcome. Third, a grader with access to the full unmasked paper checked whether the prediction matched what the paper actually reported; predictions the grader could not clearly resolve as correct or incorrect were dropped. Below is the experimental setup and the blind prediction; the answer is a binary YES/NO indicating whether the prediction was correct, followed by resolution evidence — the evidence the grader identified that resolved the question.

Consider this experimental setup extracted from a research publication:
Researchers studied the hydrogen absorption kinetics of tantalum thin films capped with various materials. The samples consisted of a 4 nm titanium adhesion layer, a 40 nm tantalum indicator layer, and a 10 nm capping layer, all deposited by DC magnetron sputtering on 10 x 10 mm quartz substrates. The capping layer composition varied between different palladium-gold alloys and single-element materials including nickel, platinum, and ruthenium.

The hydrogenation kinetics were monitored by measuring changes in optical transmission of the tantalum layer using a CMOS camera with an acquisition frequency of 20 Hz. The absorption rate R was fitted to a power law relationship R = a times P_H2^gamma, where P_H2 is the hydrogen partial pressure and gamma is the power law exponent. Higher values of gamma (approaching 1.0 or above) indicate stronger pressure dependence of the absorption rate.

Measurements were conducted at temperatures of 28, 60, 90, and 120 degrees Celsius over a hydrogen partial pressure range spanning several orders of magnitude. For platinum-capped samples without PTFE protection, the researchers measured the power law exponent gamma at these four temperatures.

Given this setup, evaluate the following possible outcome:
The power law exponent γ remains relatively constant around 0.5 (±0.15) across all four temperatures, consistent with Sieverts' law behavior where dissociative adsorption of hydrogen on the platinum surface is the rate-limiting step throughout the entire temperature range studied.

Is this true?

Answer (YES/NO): NO